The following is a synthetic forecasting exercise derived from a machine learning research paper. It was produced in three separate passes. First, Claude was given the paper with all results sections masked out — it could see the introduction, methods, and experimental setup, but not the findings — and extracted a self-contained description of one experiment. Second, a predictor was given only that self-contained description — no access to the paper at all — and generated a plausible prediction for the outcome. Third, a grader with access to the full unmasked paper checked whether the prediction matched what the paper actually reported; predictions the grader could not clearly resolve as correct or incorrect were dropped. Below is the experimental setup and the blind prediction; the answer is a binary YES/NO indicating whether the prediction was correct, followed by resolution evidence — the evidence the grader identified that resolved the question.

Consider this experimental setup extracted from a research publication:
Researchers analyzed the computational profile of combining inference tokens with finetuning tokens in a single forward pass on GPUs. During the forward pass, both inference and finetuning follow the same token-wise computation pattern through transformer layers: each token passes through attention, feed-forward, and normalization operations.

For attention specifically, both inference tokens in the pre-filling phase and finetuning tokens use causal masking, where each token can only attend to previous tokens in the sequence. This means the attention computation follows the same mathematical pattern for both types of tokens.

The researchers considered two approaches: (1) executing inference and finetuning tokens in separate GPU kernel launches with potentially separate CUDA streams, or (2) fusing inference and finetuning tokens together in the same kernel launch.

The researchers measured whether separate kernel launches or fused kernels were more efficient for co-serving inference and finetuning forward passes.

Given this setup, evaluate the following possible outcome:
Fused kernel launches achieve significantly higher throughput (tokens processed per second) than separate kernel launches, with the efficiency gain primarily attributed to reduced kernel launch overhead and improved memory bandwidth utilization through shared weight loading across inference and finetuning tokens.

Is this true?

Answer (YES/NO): YES